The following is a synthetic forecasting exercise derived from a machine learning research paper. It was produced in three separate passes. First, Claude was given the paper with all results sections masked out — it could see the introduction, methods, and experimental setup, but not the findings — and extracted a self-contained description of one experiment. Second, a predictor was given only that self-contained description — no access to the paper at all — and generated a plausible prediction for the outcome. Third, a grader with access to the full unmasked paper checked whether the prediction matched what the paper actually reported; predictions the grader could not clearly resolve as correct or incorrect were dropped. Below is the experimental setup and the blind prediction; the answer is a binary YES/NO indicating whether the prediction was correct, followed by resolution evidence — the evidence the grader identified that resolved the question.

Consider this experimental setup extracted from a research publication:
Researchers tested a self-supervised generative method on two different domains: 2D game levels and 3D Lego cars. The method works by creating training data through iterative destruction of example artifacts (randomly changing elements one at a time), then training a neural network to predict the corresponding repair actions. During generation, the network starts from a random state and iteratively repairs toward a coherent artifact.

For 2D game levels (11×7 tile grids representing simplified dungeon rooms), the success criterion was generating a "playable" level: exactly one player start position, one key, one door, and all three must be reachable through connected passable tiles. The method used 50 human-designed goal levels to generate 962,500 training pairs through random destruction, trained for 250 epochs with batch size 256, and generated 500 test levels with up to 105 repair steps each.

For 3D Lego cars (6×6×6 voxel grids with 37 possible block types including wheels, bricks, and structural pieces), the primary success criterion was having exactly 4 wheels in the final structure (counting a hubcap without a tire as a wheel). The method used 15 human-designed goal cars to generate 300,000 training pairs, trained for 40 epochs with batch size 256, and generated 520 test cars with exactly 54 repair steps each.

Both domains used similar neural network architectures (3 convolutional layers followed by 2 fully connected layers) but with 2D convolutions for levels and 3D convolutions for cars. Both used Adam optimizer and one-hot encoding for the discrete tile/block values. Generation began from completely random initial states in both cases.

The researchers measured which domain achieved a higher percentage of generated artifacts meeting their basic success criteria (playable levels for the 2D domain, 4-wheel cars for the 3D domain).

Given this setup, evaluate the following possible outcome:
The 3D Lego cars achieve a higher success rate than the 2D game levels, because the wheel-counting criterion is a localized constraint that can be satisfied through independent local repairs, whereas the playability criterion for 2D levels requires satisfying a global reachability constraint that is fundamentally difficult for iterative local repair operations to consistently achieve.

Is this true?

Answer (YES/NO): NO